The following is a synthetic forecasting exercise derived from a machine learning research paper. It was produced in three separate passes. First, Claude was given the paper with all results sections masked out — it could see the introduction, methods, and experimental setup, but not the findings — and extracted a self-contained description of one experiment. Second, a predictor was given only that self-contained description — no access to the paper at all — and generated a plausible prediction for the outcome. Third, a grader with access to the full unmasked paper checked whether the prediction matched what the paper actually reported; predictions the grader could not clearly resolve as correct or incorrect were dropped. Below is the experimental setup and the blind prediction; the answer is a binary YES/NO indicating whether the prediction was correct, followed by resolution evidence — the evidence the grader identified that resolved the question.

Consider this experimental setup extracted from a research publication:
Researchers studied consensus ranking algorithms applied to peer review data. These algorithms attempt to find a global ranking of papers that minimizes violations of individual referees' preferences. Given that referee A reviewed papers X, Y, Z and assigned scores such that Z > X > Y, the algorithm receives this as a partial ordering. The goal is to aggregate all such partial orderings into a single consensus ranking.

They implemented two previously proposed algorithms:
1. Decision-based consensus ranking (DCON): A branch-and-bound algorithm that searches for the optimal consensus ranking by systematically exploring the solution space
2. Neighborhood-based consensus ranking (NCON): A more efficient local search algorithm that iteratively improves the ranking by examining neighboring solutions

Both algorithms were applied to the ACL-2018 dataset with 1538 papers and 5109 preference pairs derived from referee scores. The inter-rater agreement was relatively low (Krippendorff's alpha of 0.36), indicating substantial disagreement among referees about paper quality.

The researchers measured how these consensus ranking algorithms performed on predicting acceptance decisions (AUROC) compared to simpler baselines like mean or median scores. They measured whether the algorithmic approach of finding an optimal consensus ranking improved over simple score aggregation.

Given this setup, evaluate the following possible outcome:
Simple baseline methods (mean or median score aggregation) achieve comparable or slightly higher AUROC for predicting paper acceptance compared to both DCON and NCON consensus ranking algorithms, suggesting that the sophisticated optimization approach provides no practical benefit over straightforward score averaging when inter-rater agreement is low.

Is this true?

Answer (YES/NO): NO